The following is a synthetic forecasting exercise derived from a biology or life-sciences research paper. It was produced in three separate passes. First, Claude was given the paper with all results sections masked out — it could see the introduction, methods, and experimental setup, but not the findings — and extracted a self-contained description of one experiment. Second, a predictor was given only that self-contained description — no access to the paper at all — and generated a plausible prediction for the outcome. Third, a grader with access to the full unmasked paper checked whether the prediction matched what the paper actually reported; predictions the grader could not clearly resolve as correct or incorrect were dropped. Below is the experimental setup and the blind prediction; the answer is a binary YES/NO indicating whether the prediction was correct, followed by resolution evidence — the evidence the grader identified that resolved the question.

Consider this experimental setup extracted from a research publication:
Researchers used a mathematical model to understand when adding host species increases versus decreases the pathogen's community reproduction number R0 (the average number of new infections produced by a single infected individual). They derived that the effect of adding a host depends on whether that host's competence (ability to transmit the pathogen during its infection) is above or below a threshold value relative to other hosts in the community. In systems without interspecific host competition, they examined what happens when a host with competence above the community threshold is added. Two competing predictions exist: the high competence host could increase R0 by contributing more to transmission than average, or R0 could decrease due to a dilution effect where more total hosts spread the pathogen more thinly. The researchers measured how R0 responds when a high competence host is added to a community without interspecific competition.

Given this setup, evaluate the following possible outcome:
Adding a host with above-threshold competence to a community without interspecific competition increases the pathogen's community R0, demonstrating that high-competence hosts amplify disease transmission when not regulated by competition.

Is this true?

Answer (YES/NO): YES